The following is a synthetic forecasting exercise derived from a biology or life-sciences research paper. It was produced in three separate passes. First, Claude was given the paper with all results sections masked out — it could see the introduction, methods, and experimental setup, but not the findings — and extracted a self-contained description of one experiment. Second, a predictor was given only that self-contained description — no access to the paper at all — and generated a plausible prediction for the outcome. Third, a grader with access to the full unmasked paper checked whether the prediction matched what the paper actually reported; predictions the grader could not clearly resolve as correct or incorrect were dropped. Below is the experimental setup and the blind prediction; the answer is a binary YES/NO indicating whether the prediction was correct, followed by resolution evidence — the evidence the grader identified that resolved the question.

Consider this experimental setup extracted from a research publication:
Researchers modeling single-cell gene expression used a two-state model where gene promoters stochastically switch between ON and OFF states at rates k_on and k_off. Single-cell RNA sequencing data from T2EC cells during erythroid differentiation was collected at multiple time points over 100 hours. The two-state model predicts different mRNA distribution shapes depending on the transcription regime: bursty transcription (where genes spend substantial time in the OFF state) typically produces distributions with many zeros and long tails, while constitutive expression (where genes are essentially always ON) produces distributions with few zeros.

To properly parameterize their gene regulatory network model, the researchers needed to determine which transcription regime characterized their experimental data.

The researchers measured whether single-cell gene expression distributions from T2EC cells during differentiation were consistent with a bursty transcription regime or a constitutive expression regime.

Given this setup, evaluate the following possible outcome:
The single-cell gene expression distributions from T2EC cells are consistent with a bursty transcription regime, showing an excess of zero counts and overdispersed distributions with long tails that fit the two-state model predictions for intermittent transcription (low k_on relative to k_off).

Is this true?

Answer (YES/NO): YES